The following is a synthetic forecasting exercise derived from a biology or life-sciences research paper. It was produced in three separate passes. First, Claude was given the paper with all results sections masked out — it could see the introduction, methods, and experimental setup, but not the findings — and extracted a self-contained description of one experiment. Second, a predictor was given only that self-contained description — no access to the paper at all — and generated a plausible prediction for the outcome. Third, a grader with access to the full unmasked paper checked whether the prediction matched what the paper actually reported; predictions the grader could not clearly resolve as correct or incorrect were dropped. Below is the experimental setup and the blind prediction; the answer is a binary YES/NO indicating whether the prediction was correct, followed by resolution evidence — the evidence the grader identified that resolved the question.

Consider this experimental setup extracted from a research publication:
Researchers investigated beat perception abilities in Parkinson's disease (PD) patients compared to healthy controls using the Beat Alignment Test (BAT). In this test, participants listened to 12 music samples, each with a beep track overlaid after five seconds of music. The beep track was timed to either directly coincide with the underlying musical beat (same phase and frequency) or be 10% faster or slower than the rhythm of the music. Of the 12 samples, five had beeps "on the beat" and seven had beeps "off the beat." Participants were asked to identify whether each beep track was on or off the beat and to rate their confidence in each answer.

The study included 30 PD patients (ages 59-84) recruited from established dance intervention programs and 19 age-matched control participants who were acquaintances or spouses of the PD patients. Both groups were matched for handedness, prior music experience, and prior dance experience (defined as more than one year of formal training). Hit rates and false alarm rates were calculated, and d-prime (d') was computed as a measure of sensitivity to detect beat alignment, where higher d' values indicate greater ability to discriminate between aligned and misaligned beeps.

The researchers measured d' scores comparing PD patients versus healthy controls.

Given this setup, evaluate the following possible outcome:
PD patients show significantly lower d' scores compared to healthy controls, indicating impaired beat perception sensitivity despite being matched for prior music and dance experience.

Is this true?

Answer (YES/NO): YES